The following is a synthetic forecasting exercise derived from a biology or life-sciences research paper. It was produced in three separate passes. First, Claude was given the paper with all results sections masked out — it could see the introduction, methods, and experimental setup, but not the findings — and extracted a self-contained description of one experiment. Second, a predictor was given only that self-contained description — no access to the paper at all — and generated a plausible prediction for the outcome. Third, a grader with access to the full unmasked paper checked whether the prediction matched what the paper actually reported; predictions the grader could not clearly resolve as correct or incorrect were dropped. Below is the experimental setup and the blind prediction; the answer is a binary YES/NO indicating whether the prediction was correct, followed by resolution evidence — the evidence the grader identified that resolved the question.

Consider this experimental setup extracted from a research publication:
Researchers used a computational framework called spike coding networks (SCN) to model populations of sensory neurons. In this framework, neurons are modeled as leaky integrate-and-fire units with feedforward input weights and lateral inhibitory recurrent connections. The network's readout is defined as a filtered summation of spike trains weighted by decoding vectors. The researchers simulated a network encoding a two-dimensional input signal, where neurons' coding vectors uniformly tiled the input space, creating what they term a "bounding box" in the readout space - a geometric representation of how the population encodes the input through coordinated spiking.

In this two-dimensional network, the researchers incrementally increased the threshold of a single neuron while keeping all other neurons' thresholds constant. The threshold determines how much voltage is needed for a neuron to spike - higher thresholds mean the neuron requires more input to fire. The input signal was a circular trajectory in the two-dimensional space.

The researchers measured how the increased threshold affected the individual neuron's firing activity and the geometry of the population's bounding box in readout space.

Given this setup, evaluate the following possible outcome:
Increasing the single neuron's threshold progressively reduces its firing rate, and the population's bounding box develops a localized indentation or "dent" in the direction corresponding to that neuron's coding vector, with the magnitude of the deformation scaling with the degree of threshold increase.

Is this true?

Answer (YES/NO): NO